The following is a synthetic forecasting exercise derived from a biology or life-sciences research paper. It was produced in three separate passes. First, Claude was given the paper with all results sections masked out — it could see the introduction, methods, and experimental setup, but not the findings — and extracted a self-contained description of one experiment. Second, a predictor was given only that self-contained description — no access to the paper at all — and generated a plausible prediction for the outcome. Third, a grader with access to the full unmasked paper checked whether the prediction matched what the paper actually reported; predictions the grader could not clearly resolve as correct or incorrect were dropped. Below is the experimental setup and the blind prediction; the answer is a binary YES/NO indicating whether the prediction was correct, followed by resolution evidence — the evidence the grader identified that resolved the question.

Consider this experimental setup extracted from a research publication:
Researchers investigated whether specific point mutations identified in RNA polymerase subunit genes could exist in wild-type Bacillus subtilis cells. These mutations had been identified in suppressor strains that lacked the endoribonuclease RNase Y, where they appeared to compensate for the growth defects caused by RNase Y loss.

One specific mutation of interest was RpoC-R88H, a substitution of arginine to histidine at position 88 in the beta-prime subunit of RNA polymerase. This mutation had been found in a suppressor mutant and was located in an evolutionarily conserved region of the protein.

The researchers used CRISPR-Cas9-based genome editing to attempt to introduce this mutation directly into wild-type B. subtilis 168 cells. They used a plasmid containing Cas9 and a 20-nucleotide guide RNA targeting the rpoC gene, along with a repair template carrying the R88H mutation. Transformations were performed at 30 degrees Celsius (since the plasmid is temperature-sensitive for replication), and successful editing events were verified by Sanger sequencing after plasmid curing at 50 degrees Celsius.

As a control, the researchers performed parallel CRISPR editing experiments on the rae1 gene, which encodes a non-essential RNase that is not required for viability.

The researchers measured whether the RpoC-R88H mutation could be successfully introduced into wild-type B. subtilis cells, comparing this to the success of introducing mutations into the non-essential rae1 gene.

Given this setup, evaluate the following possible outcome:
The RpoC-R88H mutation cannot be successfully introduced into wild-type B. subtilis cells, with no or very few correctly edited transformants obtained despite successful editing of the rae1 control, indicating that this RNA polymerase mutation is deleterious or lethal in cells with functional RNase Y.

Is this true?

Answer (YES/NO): YES